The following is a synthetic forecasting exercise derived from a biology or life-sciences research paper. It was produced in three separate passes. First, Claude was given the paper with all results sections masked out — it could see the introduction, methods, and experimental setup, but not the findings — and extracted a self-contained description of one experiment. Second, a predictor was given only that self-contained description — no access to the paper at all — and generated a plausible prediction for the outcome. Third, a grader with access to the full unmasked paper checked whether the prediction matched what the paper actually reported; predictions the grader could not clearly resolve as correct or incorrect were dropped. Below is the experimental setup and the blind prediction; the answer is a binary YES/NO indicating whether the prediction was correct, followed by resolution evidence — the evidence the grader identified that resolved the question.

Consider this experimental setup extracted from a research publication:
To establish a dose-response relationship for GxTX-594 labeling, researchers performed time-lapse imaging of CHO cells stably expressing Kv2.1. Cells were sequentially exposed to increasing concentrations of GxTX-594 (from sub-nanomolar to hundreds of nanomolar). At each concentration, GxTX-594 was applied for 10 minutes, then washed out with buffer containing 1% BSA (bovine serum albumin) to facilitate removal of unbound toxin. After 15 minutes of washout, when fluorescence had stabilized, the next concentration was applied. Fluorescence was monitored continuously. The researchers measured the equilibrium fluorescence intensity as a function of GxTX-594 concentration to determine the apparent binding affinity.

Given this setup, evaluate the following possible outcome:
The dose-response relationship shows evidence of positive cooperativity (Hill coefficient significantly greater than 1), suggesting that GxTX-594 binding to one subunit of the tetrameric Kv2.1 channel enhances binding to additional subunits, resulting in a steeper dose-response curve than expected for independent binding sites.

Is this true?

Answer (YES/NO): NO